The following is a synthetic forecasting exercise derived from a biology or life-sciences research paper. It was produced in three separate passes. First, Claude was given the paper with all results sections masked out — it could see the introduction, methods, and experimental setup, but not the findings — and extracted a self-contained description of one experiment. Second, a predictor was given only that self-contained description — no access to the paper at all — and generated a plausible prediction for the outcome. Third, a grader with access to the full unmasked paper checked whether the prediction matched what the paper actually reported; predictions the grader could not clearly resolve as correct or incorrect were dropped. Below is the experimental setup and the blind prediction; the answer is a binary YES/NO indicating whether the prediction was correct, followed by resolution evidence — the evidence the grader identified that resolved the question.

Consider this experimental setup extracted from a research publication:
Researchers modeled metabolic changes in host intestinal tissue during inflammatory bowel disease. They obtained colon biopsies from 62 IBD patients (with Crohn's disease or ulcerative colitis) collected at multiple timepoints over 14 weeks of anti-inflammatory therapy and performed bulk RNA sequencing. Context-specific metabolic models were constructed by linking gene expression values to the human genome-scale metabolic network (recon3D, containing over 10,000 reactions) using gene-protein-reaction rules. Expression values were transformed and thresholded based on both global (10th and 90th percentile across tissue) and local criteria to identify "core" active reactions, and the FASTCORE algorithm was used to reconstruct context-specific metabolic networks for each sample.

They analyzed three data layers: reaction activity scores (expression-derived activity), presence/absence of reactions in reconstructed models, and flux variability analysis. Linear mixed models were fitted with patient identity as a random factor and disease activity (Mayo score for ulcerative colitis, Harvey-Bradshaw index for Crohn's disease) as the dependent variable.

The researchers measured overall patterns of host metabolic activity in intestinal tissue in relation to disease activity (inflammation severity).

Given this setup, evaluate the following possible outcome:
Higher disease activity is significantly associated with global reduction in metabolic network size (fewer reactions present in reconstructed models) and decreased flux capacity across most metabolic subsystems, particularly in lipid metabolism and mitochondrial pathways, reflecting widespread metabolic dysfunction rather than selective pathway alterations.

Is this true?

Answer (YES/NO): NO